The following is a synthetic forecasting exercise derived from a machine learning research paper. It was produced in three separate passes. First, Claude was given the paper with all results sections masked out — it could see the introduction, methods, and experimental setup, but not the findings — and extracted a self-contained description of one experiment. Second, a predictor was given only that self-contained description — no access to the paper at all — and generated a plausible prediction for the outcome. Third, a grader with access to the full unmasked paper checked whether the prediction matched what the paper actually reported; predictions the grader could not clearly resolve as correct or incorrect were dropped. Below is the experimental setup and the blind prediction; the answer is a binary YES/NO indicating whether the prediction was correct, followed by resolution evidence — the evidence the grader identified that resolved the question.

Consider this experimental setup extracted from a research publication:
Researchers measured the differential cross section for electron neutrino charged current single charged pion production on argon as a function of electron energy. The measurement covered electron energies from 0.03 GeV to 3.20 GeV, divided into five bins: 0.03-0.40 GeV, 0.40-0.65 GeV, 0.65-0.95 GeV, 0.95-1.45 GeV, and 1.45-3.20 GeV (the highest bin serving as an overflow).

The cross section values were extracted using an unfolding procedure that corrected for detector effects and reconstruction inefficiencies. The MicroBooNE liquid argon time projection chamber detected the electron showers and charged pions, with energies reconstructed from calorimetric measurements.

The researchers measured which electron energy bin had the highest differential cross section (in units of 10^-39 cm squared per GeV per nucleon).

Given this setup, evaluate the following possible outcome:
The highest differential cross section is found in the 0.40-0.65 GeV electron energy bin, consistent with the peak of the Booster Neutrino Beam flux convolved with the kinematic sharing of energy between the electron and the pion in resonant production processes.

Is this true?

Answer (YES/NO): YES